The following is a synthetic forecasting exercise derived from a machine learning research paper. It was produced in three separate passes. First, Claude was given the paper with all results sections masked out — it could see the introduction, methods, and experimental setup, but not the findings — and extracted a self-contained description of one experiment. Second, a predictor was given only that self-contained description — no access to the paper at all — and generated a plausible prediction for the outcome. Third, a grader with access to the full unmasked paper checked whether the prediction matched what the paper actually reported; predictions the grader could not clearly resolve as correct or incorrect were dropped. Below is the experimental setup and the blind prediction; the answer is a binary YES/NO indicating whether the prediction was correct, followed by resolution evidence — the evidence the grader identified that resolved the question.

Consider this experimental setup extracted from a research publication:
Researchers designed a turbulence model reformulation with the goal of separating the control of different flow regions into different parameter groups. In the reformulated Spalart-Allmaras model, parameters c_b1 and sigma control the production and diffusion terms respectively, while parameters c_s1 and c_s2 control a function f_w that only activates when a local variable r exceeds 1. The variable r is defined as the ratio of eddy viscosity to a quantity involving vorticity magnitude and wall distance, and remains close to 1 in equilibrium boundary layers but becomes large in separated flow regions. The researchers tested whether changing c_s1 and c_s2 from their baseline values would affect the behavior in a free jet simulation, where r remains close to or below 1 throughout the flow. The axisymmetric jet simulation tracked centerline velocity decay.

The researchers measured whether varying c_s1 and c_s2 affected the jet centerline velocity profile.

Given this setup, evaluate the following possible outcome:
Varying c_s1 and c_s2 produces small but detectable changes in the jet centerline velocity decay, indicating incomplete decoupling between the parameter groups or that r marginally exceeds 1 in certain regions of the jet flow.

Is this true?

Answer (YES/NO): NO